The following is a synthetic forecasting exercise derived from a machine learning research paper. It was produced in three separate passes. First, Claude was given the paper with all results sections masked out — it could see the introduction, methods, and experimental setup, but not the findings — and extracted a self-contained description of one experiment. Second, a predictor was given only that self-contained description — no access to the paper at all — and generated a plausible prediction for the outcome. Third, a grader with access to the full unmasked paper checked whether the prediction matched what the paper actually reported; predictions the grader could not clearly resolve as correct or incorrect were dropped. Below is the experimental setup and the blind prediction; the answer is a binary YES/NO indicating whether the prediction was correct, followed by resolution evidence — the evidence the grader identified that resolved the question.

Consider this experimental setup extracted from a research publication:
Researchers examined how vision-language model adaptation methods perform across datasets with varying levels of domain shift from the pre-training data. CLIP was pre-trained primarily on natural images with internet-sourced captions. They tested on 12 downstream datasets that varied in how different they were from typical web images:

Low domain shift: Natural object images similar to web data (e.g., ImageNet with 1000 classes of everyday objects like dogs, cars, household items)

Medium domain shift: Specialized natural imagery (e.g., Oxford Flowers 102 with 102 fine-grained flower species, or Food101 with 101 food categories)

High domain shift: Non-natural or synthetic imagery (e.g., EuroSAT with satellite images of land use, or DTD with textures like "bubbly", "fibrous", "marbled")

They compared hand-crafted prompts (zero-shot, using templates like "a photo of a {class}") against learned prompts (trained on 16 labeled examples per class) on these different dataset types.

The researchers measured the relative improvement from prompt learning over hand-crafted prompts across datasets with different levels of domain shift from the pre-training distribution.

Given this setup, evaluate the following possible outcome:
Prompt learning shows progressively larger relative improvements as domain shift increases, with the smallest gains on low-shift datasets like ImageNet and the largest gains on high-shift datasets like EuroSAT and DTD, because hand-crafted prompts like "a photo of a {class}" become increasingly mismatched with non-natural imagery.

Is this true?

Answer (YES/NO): YES